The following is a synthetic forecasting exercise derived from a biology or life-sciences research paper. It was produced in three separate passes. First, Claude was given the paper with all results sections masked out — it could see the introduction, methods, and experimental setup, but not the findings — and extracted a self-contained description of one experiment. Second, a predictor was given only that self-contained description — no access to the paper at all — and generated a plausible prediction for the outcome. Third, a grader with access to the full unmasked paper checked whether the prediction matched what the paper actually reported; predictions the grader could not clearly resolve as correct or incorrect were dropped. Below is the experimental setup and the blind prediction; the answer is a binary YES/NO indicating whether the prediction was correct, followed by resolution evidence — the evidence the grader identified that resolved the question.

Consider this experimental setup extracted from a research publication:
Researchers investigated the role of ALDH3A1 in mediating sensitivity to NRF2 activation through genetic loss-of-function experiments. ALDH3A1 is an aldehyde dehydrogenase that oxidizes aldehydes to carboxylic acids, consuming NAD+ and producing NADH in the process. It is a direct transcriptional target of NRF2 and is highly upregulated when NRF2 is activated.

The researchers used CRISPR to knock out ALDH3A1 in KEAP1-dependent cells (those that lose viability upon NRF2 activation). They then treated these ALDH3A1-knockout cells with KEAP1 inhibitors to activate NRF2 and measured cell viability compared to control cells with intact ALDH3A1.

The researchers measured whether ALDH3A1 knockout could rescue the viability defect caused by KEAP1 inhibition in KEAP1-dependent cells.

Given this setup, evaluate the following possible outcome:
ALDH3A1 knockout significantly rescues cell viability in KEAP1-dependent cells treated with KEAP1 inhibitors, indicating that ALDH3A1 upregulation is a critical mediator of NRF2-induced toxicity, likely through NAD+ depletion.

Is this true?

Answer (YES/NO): YES